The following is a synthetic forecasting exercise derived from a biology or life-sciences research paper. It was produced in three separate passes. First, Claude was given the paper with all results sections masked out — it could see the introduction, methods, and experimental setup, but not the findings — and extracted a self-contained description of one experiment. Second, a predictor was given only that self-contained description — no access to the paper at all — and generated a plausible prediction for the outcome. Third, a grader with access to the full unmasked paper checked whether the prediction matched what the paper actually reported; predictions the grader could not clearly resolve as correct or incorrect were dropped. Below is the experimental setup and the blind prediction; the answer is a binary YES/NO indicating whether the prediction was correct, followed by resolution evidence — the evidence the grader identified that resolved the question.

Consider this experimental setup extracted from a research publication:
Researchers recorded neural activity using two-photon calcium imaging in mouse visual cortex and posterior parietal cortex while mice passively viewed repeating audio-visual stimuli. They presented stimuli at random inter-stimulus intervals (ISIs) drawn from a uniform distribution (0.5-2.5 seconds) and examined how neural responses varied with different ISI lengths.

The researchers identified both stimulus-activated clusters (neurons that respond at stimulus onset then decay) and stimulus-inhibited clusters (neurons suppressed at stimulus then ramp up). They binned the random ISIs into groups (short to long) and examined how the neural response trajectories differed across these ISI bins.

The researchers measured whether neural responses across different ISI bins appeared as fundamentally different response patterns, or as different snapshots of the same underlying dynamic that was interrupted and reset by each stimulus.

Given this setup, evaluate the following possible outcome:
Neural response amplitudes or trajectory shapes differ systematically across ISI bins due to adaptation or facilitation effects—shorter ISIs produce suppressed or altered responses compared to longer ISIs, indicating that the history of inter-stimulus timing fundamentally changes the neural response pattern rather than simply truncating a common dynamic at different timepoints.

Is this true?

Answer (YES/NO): NO